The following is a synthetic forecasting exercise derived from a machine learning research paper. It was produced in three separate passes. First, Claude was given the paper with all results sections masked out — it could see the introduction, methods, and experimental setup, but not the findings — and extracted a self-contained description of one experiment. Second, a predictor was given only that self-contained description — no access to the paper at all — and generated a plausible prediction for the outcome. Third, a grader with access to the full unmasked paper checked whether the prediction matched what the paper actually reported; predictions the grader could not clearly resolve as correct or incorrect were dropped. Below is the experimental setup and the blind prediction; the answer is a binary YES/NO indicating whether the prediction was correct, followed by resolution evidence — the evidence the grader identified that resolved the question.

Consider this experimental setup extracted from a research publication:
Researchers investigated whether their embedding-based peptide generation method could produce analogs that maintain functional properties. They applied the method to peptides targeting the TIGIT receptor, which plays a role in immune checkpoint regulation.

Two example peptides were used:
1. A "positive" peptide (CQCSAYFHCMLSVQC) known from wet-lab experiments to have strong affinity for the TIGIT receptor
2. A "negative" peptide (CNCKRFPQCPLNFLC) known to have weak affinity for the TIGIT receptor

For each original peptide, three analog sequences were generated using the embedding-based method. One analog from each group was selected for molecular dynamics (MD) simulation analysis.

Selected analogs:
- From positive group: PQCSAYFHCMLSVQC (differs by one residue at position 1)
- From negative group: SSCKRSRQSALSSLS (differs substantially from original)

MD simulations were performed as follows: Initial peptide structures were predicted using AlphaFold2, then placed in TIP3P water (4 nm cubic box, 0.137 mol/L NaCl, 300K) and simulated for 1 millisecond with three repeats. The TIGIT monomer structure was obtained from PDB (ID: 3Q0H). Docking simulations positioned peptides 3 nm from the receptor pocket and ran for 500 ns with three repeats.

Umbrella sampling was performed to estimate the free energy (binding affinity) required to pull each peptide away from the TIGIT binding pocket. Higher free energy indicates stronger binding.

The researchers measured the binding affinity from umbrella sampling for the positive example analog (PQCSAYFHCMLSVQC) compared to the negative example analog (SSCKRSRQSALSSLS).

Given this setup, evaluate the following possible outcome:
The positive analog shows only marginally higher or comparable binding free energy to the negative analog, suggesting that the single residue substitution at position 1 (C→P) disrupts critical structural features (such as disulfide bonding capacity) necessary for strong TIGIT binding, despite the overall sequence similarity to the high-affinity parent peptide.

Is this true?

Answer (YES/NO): NO